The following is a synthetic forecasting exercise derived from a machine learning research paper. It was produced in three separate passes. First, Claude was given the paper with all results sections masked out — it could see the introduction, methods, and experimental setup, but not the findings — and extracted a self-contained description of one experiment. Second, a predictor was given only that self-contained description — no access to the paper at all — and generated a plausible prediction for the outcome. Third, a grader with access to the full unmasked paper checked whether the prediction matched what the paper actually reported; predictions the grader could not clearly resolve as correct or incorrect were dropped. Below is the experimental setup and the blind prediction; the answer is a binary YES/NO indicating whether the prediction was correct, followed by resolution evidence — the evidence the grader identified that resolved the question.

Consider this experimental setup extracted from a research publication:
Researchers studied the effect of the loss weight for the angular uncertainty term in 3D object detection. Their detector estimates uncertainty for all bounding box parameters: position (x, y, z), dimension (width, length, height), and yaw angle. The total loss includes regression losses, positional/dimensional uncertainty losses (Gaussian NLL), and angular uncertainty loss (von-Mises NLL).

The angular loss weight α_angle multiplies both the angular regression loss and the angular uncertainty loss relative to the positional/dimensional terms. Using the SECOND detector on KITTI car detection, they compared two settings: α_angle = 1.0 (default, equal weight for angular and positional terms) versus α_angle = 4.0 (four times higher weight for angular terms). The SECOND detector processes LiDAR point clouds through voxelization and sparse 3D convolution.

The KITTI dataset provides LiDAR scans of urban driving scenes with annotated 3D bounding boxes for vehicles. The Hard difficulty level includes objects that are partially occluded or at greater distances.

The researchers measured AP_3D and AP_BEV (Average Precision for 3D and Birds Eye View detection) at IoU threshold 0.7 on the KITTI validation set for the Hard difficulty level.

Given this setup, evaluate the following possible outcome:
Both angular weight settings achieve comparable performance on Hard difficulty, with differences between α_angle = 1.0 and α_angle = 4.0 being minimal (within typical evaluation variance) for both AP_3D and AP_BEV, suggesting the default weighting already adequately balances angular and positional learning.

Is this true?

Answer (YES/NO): NO